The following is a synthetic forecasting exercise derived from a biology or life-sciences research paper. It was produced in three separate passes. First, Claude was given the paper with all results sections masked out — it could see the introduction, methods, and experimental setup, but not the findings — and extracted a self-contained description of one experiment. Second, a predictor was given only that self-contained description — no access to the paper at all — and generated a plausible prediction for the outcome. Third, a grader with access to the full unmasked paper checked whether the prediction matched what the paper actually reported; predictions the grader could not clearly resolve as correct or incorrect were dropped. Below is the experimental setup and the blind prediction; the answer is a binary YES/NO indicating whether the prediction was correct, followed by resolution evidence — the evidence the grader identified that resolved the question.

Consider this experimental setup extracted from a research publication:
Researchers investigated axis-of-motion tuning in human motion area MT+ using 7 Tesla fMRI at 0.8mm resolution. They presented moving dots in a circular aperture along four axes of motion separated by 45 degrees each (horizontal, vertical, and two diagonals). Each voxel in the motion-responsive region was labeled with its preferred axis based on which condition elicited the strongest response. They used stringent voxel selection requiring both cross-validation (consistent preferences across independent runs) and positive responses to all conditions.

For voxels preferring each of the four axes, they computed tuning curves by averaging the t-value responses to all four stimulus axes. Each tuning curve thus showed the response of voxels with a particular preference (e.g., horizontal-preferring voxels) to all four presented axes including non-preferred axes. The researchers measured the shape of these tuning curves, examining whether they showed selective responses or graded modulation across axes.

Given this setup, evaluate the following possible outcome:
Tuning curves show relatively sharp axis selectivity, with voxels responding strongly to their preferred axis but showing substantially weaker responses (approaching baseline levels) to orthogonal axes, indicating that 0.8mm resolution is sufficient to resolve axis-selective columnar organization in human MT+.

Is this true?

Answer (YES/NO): NO